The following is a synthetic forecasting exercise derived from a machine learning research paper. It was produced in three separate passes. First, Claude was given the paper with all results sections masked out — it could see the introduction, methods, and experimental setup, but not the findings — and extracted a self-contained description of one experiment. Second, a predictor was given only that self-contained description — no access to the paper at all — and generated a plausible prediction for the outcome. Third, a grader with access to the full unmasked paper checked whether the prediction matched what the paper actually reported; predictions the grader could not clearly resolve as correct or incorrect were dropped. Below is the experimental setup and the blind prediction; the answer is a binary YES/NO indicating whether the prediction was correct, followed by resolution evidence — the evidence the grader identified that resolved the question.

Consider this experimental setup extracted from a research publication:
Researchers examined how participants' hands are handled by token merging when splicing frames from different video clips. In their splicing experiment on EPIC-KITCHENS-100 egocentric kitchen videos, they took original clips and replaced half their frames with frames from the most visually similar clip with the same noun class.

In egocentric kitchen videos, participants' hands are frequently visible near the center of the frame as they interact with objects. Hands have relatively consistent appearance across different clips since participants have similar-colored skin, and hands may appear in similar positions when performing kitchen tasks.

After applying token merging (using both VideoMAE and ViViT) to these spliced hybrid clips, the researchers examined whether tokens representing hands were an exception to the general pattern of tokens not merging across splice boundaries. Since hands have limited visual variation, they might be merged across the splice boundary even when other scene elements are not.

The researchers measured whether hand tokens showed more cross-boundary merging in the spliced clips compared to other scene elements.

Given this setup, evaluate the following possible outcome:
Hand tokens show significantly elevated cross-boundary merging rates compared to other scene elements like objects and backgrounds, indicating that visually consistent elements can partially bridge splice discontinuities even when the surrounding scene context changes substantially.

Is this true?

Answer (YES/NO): NO